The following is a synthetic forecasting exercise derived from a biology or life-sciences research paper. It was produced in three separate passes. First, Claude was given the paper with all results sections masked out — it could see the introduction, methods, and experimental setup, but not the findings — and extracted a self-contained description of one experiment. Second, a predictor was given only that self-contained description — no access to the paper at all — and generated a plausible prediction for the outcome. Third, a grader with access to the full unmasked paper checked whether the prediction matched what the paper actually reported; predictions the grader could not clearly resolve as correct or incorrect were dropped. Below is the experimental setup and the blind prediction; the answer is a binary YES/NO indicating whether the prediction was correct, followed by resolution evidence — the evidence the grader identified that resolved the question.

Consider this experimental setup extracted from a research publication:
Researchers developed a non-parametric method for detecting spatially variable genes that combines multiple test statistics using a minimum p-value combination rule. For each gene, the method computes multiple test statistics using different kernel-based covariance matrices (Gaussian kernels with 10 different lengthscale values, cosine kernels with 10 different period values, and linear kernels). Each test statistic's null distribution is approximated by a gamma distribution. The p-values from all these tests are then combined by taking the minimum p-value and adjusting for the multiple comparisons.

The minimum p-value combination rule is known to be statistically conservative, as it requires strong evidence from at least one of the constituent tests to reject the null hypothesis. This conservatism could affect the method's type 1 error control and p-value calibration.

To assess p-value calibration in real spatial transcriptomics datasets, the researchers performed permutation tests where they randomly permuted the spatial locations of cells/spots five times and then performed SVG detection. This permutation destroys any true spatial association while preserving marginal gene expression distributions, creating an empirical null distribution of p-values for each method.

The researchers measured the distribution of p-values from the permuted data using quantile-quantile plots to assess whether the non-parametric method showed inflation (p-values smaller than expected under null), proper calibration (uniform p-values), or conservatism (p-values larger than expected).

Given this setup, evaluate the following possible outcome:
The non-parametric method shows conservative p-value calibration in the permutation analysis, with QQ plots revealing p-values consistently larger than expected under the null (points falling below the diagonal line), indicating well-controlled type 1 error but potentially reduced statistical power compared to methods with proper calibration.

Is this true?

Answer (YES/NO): YES